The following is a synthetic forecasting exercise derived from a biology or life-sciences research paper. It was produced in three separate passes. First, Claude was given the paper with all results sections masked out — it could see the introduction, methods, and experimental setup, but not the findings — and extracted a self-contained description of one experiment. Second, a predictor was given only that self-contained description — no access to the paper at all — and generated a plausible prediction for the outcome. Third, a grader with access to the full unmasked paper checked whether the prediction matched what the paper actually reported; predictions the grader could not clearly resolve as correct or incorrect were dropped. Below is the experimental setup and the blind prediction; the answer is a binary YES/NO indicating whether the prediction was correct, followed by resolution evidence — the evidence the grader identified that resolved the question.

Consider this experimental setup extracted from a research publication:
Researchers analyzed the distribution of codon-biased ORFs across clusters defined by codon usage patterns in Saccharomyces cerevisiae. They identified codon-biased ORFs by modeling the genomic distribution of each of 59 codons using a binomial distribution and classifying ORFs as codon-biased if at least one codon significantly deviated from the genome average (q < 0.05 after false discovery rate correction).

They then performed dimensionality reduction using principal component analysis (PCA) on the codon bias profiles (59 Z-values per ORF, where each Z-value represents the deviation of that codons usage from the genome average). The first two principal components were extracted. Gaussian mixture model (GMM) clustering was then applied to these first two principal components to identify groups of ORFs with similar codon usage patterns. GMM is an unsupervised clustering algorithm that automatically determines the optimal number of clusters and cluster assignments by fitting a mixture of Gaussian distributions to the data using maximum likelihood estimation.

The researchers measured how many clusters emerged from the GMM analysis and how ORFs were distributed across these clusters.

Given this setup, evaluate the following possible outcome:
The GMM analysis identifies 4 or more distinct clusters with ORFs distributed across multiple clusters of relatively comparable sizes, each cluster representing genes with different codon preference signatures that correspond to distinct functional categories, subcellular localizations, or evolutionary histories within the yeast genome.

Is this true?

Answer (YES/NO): NO